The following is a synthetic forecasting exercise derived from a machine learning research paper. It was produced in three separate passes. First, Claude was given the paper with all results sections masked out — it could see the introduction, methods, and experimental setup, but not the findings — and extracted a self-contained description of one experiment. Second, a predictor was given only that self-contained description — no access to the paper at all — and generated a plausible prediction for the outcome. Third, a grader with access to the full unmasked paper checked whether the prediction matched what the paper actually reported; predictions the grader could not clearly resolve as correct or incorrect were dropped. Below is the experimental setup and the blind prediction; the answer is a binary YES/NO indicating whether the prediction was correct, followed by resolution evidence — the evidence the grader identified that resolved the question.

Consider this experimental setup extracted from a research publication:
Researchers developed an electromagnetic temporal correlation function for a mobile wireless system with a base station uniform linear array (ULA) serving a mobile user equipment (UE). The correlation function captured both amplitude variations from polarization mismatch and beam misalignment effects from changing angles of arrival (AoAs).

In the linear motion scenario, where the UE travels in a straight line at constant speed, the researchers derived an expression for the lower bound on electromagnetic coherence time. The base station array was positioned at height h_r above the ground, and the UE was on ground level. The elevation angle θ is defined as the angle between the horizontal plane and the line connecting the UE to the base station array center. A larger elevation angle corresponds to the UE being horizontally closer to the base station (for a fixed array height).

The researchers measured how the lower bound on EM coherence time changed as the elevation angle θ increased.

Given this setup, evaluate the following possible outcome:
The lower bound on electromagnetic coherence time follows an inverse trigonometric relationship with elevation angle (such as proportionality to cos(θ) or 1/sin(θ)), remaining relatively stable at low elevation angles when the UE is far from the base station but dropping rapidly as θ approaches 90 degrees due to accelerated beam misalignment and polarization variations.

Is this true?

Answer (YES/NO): NO